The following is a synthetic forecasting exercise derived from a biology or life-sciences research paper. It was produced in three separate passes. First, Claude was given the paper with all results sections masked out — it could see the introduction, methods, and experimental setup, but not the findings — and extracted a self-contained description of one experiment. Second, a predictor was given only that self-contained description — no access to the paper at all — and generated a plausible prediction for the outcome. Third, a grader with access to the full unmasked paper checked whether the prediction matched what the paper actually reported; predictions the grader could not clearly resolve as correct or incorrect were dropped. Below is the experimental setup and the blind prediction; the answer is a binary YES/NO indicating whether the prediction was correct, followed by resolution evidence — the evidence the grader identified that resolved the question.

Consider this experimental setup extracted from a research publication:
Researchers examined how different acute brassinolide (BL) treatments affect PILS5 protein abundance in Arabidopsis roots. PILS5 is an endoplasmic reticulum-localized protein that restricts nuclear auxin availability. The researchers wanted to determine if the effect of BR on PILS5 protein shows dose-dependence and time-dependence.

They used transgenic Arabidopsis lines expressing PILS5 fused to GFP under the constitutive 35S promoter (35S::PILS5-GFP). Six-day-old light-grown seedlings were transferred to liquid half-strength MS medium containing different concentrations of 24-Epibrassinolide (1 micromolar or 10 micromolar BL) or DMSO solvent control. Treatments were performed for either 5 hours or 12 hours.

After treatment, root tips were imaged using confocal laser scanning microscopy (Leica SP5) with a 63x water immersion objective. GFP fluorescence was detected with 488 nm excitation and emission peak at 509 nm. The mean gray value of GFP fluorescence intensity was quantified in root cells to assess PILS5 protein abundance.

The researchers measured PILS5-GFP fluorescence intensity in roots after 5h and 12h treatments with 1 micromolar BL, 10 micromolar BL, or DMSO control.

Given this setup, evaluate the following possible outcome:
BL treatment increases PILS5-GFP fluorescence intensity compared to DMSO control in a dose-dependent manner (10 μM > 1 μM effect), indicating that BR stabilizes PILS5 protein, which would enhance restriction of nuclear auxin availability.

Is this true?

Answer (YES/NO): NO